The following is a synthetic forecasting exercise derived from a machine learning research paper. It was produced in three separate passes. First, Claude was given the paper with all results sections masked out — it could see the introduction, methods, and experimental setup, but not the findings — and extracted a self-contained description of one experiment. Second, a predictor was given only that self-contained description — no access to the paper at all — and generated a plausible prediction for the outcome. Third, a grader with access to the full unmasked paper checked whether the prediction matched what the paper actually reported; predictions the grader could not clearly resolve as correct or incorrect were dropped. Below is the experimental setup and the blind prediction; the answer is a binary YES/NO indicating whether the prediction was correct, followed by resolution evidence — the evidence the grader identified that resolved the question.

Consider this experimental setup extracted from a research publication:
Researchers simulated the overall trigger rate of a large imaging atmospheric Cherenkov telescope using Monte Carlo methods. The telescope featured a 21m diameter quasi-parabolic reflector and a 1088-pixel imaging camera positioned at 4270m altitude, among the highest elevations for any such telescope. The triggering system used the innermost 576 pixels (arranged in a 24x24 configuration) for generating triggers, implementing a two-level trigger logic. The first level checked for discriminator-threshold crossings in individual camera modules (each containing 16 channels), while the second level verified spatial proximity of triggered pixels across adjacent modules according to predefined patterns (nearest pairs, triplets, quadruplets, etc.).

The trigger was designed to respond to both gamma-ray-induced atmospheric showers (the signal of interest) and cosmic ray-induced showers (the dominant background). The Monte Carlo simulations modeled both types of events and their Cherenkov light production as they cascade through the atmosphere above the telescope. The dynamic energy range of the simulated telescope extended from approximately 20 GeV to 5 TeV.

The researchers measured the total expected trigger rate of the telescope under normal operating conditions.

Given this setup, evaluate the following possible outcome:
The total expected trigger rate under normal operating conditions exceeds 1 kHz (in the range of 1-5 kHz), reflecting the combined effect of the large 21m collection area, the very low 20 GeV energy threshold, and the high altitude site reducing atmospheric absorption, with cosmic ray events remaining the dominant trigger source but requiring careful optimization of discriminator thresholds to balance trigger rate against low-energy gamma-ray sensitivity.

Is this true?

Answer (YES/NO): NO